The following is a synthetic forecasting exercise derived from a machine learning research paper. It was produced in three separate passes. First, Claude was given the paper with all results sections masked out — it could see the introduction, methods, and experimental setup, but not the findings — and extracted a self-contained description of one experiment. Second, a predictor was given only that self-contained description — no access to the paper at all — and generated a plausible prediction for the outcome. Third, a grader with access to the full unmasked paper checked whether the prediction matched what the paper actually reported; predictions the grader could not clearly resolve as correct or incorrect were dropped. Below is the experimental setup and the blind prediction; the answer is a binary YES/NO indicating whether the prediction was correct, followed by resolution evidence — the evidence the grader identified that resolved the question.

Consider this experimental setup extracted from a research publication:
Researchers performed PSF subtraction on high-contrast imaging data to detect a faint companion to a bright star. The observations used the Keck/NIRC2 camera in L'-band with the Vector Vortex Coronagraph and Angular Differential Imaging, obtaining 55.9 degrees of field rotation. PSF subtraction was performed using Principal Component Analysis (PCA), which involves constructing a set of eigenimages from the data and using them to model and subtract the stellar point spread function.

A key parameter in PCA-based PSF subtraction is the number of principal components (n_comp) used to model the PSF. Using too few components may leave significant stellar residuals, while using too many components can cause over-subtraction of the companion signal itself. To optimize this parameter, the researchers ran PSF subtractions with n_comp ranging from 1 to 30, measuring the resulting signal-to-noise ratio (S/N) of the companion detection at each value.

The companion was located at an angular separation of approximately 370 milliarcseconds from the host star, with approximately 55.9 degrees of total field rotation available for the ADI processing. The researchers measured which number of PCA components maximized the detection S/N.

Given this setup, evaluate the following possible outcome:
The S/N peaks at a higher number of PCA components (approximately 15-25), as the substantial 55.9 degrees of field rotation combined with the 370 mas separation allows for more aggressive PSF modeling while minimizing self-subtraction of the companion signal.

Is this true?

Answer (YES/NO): NO